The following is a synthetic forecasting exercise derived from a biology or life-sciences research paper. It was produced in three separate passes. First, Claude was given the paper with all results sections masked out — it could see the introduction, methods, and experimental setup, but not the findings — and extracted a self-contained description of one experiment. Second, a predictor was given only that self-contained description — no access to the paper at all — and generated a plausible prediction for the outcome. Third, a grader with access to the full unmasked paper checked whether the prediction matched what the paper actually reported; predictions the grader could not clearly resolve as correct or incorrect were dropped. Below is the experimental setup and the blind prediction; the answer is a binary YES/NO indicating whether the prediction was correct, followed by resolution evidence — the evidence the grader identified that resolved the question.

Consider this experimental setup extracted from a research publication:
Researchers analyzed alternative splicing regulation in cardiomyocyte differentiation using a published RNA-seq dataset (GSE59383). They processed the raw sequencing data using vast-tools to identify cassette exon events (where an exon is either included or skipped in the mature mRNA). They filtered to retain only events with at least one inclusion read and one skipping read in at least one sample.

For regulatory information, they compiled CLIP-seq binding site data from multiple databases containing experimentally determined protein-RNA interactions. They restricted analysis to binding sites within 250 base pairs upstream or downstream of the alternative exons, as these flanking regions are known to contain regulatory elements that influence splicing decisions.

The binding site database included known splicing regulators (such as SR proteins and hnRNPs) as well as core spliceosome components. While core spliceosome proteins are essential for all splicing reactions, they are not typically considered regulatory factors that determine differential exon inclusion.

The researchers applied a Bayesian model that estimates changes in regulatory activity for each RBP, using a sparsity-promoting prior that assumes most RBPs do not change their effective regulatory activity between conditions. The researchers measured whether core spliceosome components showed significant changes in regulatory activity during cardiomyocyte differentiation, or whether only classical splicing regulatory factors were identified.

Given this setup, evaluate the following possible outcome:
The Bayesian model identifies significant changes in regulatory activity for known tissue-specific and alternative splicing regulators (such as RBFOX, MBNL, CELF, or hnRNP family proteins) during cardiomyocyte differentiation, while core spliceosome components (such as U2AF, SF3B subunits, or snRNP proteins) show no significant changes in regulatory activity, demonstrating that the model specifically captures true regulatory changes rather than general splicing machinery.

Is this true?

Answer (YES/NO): NO